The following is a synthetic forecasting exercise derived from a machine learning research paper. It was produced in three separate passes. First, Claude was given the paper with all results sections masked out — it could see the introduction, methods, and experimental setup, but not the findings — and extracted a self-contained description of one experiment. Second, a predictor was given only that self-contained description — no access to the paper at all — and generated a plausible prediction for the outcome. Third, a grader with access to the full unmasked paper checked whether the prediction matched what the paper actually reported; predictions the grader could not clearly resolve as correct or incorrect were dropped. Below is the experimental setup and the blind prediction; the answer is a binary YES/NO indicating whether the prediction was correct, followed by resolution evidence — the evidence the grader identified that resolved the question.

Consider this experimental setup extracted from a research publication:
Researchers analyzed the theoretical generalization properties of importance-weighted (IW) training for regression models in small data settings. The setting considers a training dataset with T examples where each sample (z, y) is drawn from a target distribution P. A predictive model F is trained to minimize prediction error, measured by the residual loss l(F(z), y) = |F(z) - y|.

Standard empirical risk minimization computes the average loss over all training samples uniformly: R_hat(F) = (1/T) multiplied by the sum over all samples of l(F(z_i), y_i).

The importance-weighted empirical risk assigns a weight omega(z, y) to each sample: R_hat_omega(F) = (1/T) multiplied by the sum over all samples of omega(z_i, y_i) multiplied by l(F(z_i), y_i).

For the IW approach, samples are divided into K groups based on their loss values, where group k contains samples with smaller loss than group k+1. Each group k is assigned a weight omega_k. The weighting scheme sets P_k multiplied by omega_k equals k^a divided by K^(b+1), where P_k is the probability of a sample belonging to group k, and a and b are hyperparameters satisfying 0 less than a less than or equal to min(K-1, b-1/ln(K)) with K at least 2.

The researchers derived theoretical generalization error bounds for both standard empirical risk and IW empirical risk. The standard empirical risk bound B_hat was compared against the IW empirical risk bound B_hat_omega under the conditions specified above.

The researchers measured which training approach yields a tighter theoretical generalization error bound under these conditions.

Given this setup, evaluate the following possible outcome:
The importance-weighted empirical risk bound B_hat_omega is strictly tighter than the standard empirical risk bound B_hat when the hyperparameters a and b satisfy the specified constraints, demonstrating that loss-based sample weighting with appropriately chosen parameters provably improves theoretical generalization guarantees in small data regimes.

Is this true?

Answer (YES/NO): YES